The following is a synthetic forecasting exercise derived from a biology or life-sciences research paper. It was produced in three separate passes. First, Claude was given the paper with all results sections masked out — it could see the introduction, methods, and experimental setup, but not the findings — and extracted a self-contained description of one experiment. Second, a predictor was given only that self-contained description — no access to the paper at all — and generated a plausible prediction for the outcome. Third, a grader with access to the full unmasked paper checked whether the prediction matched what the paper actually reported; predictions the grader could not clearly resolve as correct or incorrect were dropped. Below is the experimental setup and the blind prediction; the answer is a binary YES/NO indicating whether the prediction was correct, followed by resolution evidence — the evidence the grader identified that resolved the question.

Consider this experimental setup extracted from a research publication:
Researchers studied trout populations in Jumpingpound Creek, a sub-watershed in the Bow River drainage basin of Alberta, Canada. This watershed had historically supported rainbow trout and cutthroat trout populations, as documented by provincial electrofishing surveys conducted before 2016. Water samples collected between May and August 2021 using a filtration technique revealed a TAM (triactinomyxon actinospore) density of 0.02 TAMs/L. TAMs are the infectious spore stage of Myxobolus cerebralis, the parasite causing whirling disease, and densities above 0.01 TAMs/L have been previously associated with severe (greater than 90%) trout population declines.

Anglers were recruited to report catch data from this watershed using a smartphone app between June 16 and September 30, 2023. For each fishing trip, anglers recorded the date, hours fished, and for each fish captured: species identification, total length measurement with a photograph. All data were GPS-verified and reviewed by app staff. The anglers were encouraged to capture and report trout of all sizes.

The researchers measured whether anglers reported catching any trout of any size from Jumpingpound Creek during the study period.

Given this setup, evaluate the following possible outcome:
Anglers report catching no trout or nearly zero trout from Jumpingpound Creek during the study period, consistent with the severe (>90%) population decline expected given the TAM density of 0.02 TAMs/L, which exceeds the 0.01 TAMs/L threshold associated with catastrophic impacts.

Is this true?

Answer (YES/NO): YES